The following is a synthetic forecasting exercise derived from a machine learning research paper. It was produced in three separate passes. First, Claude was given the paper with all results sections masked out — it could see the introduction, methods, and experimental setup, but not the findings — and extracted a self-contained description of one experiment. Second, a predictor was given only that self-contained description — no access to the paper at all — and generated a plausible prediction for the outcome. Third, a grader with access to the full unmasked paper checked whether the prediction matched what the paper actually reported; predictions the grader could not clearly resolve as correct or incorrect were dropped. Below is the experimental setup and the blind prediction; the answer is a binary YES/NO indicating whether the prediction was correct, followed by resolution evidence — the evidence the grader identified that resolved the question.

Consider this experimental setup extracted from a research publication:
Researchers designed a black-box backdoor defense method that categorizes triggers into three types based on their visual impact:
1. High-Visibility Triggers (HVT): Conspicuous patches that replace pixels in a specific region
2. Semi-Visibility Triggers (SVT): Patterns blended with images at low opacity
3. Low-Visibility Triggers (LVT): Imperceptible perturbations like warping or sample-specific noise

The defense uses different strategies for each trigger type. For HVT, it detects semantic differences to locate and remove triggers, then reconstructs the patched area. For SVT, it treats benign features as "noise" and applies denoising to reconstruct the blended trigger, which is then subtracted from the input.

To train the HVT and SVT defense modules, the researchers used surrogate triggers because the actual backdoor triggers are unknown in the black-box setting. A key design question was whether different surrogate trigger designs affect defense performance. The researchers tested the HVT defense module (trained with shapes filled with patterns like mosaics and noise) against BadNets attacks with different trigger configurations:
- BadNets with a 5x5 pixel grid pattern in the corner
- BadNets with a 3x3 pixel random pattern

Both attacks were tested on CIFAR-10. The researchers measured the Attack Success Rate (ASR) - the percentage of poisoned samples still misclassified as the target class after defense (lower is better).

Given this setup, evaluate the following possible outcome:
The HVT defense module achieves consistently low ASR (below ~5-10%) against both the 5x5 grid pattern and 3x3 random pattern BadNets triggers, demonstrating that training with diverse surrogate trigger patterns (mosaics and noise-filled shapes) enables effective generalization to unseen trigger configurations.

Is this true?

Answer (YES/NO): YES